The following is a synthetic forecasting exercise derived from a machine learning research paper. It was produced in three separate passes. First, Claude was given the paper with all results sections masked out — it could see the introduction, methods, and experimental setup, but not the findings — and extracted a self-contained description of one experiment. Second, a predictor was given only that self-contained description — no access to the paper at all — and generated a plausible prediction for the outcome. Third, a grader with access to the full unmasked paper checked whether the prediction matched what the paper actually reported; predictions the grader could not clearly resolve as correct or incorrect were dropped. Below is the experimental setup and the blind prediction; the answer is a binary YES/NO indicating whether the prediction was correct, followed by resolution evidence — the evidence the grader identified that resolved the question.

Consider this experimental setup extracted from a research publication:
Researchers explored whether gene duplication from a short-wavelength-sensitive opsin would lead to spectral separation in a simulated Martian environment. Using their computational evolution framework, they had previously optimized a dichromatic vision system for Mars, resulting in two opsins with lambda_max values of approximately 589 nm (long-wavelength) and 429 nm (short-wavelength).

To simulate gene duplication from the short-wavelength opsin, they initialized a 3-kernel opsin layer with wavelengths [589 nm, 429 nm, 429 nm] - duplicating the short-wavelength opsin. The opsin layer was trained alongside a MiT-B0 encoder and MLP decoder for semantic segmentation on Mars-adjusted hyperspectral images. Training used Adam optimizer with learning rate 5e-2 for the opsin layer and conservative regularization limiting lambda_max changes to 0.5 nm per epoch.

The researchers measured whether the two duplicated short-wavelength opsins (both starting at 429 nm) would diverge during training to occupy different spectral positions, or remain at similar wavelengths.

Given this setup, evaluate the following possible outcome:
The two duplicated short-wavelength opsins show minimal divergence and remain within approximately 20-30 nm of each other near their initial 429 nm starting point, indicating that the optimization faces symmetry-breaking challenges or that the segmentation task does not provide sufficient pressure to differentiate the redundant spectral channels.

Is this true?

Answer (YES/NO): NO